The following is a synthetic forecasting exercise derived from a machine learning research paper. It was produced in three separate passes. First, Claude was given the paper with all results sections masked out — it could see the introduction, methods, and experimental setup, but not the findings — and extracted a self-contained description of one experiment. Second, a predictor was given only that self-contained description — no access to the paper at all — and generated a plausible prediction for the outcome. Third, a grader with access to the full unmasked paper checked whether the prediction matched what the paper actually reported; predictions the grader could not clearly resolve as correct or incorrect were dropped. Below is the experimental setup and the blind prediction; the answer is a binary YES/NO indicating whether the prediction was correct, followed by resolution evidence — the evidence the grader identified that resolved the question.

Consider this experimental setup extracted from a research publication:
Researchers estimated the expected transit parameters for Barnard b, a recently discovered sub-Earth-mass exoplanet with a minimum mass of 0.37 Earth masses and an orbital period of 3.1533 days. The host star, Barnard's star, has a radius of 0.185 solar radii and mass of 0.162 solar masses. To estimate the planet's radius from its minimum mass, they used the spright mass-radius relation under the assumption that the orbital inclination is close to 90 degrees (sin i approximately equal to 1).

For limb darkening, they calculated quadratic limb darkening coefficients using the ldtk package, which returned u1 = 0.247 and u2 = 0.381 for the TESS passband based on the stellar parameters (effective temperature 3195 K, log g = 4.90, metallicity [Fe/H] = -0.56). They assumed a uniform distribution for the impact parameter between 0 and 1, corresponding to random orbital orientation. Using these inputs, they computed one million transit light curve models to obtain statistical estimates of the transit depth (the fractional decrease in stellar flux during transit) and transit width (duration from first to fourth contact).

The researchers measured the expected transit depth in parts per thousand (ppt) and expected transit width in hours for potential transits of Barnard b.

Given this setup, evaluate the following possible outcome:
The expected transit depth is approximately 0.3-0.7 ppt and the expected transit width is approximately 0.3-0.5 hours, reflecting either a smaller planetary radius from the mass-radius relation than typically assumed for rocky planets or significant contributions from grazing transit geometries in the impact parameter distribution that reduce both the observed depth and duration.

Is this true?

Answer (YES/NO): NO